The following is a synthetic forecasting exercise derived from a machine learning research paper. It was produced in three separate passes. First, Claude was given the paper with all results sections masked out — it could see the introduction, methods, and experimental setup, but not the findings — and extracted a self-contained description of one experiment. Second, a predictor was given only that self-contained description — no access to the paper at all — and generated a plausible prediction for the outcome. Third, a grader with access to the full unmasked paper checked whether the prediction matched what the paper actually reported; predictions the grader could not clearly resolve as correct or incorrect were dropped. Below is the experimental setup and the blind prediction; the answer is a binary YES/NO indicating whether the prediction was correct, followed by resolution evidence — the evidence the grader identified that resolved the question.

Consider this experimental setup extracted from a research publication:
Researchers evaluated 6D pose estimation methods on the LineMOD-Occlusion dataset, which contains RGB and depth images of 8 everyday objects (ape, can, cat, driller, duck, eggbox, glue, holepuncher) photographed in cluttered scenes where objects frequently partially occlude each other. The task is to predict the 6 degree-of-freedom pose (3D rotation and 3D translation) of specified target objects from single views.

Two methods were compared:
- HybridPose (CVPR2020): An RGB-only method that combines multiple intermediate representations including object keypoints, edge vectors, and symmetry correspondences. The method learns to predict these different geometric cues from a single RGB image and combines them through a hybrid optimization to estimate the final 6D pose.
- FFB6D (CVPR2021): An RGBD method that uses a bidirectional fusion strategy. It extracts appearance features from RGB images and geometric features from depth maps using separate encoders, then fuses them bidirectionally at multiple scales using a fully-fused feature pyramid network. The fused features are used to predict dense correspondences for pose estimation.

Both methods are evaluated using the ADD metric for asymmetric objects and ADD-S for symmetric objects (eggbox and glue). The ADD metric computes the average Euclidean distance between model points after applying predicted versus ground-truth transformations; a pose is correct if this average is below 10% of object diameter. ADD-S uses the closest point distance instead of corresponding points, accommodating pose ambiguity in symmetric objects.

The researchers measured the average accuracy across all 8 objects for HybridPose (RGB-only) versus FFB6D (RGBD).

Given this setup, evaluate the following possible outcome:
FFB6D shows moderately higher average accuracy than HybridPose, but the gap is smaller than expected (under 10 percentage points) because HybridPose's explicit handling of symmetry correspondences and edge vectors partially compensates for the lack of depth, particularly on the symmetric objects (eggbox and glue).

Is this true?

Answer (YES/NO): NO